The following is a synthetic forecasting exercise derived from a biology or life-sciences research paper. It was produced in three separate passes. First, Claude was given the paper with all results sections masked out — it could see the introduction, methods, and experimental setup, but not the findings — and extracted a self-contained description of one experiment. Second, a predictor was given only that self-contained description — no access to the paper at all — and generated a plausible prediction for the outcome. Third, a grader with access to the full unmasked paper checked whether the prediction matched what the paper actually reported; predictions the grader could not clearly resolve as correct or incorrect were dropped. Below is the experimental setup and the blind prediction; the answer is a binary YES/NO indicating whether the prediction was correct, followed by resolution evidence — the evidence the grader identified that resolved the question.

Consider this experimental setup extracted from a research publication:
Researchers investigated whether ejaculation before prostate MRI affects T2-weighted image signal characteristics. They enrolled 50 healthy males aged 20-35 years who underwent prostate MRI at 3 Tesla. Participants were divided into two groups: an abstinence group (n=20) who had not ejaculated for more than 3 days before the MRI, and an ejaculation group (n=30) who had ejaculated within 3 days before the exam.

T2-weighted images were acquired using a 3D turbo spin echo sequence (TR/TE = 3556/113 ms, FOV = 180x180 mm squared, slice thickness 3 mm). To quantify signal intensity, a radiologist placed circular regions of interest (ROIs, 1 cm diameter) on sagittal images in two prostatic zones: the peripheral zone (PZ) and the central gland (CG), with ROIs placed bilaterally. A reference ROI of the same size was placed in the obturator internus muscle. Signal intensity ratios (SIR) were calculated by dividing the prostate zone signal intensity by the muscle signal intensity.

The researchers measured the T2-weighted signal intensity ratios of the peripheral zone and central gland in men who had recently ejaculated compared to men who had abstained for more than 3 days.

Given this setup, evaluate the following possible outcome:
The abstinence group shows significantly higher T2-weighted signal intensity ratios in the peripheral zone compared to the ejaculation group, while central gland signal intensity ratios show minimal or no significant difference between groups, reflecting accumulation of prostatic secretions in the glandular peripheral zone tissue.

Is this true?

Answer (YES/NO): NO